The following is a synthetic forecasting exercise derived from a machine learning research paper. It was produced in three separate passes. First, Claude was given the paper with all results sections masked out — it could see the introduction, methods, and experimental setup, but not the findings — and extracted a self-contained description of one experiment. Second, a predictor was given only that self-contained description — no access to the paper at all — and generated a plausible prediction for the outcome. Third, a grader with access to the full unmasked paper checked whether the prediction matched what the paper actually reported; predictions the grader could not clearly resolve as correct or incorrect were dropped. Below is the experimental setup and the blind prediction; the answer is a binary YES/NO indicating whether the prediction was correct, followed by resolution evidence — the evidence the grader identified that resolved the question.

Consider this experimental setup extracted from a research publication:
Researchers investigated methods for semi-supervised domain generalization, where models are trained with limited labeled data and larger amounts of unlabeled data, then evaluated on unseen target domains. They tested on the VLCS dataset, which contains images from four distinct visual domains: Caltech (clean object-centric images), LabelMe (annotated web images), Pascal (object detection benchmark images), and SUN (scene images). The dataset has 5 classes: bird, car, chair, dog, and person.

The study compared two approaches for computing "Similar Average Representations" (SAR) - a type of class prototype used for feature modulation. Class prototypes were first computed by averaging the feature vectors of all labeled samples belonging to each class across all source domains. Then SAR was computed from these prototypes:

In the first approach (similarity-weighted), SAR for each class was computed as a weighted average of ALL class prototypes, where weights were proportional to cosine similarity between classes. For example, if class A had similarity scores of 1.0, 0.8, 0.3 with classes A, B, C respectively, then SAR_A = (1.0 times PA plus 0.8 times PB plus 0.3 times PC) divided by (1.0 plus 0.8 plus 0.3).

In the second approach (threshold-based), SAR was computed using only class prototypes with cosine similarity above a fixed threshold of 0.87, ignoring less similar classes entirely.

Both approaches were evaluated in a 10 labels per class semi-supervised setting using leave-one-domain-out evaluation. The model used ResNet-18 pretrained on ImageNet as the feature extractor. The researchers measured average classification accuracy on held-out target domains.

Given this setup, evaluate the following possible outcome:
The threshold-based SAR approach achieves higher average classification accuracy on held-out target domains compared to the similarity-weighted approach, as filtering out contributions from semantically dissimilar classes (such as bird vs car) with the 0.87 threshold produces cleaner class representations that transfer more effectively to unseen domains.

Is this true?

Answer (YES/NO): NO